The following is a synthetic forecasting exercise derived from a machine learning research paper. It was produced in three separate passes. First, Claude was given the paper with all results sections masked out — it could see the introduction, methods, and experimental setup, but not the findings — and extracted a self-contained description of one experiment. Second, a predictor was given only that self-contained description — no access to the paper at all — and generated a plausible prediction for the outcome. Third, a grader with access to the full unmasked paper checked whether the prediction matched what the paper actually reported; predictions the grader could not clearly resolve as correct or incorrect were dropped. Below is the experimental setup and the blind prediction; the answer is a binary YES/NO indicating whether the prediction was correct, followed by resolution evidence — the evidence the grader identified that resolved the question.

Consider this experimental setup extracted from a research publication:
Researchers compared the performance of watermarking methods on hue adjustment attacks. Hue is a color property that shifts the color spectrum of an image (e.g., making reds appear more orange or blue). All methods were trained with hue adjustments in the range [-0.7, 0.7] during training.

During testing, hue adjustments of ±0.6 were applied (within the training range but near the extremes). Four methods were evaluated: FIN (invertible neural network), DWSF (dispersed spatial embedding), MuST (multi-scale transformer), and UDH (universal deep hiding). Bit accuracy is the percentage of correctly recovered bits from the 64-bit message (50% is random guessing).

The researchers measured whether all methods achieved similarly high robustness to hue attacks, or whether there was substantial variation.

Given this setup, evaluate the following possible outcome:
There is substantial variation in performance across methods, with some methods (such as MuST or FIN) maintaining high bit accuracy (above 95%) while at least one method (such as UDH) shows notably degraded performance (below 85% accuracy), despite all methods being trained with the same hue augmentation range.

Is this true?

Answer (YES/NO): NO